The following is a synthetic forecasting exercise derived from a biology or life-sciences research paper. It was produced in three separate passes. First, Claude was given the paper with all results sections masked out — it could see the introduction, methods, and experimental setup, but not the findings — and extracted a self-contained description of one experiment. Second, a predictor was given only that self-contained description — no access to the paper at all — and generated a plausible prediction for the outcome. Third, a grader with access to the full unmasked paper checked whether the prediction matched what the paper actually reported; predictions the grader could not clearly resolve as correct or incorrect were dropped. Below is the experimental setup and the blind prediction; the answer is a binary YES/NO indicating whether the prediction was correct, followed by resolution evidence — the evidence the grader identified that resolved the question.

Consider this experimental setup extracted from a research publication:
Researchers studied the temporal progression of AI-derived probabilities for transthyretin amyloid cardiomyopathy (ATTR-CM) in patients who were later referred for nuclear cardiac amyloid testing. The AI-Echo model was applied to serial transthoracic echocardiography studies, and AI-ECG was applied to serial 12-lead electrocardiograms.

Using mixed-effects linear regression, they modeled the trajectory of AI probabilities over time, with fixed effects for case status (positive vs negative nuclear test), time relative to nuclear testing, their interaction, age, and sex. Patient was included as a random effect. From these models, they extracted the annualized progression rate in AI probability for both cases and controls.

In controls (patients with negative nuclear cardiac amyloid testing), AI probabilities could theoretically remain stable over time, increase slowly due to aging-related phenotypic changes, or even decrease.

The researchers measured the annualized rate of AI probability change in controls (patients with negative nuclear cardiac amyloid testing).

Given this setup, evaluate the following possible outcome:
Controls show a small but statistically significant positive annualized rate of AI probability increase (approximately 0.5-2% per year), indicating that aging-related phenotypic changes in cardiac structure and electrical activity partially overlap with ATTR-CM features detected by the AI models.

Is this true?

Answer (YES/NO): NO